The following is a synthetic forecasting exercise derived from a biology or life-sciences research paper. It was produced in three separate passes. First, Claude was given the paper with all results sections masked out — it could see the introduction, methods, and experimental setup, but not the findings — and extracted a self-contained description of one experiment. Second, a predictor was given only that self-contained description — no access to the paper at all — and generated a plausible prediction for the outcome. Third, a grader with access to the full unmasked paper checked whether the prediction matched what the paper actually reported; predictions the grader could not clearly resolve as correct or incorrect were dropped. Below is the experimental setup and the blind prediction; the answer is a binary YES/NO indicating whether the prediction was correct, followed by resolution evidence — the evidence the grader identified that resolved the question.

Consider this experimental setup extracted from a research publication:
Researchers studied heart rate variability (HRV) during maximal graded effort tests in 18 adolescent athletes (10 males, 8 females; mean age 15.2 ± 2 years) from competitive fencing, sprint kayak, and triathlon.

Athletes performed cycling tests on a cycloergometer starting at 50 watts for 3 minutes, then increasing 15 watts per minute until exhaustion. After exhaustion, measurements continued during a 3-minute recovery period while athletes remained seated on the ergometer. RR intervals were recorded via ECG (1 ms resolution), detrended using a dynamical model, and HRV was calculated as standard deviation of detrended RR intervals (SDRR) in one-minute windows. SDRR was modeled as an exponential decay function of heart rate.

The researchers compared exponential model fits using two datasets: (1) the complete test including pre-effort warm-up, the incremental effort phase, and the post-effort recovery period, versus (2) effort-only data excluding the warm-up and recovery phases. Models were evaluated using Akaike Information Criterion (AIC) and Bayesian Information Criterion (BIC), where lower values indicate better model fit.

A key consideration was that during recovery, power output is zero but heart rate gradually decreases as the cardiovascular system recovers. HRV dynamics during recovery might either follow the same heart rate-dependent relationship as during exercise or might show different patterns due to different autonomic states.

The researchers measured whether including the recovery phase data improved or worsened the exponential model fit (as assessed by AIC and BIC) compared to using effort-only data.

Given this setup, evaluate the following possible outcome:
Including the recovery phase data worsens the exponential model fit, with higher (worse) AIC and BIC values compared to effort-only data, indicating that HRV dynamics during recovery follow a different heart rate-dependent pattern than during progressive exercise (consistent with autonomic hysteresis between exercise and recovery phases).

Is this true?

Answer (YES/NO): NO